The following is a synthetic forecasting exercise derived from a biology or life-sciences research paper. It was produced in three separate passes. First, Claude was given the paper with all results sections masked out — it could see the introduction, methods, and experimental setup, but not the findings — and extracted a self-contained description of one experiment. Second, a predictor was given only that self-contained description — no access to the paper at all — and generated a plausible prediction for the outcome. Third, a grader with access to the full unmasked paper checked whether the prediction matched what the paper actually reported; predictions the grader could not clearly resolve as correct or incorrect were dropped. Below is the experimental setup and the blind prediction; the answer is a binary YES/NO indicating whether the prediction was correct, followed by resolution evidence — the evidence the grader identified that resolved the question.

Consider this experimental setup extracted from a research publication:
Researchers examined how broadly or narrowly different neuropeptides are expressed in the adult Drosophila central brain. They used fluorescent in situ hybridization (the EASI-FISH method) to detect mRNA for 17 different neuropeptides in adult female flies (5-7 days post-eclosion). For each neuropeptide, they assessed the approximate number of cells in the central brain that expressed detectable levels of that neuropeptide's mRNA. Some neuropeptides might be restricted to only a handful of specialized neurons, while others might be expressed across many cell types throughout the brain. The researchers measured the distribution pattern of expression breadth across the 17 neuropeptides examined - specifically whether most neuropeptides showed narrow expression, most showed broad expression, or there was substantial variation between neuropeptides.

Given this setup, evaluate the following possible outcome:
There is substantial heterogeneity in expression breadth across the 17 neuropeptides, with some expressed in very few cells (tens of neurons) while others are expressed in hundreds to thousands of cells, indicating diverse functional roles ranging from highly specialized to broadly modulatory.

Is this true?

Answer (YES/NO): NO